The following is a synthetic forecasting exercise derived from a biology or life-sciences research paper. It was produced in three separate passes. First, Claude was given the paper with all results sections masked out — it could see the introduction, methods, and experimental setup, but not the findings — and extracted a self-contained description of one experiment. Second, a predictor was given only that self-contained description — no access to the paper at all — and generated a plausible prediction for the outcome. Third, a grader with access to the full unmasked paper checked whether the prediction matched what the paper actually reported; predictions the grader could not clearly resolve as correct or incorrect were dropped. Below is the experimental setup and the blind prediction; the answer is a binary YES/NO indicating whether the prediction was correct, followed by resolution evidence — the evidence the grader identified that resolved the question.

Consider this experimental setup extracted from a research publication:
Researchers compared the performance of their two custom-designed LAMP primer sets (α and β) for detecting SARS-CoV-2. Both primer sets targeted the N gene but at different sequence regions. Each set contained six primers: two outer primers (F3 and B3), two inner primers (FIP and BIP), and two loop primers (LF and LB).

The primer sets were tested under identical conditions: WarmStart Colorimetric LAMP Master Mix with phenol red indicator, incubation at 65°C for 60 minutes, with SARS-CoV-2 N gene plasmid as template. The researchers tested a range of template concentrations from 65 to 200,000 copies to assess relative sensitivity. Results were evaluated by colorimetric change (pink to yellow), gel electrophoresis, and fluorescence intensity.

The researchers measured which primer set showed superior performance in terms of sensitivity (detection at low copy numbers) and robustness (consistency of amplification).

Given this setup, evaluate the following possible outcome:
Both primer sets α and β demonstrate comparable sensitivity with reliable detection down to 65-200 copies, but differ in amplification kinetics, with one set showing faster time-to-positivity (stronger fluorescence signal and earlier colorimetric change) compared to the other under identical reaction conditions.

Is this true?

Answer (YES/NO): NO